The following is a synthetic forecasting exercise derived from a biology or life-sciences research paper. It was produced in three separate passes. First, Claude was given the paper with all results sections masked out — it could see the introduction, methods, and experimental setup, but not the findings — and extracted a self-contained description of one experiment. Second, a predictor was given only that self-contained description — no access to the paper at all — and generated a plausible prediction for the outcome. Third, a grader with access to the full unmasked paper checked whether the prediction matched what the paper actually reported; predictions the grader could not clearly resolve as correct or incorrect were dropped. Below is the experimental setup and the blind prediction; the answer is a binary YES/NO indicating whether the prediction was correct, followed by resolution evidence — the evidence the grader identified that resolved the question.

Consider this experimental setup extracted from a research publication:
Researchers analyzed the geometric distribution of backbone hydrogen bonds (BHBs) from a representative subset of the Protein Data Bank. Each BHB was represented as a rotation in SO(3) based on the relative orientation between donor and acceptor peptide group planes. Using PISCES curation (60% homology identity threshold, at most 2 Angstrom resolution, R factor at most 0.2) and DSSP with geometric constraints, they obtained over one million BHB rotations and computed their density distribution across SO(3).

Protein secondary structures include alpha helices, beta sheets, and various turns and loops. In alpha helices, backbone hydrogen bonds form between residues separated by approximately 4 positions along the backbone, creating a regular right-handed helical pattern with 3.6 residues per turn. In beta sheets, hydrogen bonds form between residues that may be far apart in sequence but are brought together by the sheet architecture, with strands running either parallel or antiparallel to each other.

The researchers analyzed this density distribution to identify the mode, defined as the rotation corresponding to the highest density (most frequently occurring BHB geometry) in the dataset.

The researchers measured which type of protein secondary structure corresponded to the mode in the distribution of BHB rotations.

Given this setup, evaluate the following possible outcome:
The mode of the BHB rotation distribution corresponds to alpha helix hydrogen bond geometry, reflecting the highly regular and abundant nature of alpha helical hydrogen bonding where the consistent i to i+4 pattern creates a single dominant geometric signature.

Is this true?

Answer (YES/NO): YES